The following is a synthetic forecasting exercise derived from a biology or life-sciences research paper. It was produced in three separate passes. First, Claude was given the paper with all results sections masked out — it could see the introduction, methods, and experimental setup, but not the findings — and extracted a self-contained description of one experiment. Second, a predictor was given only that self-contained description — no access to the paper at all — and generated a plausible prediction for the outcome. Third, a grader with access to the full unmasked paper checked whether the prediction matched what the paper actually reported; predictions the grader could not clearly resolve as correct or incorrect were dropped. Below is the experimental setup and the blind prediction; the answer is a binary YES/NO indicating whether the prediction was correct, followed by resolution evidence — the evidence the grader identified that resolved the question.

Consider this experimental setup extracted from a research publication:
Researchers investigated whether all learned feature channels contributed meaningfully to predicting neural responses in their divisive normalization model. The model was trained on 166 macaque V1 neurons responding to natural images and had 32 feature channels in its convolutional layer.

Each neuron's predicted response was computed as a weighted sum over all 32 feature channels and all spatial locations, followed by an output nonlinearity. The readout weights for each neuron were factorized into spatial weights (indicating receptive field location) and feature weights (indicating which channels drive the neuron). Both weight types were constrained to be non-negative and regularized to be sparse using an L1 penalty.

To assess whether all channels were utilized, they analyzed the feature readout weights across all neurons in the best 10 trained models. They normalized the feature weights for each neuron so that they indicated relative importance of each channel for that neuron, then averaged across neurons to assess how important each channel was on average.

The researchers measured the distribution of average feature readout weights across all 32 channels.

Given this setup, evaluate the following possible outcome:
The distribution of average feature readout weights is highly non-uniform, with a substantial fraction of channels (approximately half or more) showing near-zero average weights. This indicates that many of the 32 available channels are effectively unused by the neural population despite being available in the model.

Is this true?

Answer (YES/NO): NO